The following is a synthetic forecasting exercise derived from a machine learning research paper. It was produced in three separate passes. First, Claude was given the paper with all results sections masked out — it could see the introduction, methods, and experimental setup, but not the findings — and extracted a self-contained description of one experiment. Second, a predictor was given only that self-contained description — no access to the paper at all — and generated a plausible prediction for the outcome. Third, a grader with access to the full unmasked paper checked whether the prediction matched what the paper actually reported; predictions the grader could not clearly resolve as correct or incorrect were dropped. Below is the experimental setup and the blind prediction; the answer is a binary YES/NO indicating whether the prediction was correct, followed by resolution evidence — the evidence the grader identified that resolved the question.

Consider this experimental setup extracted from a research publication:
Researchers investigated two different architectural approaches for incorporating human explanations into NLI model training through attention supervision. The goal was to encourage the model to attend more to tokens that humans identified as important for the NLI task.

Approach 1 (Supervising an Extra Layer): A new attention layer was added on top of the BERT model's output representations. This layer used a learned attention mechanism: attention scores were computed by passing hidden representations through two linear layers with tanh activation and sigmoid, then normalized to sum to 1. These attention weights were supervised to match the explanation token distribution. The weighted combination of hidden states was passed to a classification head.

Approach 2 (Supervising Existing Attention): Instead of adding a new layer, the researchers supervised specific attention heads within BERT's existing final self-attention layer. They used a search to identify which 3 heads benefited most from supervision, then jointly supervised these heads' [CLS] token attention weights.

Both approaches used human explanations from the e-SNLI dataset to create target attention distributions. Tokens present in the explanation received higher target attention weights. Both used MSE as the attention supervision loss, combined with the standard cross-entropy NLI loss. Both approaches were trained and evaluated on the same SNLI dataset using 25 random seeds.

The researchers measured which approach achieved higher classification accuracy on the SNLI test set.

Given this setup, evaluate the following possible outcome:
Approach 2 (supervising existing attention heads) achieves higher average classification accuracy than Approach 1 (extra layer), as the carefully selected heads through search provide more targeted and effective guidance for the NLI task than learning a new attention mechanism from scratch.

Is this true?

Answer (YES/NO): YES